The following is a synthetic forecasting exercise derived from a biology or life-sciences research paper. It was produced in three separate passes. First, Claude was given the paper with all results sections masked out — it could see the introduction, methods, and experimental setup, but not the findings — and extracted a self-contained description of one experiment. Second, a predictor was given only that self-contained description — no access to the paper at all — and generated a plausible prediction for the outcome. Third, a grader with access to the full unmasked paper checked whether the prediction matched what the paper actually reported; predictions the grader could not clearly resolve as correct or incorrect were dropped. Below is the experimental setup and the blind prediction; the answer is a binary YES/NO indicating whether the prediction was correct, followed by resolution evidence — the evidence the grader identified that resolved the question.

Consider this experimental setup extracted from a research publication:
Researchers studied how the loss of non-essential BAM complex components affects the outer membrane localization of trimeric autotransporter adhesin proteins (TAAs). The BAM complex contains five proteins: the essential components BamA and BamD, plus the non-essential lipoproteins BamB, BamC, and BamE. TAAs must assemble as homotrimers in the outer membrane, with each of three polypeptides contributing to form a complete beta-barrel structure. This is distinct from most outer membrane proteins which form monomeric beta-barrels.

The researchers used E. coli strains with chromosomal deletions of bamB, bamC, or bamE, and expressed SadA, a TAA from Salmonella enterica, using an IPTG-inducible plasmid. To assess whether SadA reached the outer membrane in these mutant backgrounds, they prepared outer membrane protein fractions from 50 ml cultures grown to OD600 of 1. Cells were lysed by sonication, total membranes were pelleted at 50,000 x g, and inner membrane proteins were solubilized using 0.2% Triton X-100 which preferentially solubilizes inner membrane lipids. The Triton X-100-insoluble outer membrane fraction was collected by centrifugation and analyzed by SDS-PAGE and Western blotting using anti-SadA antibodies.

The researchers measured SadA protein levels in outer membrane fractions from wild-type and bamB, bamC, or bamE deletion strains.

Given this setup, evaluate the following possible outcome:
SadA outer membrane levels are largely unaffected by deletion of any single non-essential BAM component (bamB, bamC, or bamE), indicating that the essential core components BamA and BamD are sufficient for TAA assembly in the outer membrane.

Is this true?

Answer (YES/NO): YES